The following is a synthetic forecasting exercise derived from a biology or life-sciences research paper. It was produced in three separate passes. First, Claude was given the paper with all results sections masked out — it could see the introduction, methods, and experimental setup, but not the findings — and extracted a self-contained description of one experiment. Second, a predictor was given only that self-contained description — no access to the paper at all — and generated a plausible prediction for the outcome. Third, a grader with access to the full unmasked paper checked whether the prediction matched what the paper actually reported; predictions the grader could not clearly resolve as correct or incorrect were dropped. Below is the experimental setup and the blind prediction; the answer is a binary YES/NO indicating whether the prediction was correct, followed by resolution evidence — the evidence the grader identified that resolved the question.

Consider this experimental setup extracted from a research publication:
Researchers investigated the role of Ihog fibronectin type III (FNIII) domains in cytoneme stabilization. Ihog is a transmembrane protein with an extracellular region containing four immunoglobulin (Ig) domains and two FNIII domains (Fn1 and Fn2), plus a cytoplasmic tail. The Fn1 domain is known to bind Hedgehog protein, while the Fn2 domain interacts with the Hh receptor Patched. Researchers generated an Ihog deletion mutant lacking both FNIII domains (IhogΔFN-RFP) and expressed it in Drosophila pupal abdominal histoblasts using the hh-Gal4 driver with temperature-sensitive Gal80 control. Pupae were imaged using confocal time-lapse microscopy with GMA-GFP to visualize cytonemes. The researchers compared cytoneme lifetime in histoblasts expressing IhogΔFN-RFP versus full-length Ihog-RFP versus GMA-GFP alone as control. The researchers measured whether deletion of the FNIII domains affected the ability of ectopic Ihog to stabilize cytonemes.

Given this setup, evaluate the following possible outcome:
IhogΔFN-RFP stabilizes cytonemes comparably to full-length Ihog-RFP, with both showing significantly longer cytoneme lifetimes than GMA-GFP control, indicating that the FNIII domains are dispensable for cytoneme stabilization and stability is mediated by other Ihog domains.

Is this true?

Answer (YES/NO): NO